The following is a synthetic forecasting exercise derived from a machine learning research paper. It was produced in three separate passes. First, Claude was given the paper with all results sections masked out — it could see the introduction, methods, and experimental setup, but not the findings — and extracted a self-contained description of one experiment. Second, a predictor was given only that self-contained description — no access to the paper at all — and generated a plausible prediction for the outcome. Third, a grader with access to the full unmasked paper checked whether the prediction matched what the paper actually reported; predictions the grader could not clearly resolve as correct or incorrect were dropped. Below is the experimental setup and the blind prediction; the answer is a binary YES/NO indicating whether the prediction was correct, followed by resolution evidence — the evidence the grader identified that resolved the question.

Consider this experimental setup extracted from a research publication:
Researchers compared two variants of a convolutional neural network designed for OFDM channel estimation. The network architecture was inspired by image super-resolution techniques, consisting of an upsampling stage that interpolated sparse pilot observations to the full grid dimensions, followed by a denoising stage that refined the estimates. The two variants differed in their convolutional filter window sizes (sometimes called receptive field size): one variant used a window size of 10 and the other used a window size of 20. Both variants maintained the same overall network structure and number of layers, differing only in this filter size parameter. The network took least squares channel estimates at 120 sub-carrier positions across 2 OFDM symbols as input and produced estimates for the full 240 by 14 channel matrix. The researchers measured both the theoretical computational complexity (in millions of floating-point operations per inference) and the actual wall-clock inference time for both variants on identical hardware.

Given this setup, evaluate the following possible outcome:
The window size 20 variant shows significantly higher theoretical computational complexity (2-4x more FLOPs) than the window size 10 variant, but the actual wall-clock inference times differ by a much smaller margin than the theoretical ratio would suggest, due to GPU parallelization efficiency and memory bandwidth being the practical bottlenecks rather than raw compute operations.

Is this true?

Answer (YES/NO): NO